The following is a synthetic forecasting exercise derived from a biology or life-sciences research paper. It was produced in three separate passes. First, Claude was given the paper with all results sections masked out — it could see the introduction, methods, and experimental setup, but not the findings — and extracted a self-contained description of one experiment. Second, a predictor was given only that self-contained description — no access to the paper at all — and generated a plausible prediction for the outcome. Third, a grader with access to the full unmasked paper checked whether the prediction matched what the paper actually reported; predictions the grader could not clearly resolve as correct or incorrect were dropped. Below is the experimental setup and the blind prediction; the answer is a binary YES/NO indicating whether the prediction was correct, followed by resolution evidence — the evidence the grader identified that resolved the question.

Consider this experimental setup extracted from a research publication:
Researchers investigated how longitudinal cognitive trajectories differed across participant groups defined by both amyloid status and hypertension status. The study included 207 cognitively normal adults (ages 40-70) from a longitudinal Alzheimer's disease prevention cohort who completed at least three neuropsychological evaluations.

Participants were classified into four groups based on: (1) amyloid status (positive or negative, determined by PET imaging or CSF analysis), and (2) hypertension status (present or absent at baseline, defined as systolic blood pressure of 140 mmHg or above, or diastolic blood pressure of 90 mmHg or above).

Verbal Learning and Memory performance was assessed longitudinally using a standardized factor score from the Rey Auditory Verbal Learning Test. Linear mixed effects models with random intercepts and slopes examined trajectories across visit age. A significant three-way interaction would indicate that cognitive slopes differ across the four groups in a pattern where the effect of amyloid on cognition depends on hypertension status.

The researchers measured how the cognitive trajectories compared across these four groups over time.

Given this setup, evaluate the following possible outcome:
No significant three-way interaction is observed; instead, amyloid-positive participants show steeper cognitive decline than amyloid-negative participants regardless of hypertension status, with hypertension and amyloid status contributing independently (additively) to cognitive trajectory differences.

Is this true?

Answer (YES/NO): NO